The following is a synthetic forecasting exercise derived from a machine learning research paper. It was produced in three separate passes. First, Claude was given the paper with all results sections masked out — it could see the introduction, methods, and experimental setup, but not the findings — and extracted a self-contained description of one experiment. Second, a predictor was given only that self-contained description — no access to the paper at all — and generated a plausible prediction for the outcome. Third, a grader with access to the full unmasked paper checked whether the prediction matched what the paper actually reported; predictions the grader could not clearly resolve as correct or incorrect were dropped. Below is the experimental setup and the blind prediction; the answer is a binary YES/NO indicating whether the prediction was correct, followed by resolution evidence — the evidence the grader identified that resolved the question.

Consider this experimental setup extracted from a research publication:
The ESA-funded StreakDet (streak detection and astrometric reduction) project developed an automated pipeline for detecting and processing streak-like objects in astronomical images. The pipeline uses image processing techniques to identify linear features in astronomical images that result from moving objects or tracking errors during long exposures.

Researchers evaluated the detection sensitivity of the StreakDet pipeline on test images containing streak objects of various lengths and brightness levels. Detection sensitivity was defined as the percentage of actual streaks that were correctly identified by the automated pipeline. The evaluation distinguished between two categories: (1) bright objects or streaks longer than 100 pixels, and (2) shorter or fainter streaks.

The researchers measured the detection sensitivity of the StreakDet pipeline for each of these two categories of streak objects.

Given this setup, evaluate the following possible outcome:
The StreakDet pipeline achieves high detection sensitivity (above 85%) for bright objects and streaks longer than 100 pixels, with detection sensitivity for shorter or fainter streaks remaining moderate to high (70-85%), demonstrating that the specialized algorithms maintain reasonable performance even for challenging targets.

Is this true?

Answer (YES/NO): NO